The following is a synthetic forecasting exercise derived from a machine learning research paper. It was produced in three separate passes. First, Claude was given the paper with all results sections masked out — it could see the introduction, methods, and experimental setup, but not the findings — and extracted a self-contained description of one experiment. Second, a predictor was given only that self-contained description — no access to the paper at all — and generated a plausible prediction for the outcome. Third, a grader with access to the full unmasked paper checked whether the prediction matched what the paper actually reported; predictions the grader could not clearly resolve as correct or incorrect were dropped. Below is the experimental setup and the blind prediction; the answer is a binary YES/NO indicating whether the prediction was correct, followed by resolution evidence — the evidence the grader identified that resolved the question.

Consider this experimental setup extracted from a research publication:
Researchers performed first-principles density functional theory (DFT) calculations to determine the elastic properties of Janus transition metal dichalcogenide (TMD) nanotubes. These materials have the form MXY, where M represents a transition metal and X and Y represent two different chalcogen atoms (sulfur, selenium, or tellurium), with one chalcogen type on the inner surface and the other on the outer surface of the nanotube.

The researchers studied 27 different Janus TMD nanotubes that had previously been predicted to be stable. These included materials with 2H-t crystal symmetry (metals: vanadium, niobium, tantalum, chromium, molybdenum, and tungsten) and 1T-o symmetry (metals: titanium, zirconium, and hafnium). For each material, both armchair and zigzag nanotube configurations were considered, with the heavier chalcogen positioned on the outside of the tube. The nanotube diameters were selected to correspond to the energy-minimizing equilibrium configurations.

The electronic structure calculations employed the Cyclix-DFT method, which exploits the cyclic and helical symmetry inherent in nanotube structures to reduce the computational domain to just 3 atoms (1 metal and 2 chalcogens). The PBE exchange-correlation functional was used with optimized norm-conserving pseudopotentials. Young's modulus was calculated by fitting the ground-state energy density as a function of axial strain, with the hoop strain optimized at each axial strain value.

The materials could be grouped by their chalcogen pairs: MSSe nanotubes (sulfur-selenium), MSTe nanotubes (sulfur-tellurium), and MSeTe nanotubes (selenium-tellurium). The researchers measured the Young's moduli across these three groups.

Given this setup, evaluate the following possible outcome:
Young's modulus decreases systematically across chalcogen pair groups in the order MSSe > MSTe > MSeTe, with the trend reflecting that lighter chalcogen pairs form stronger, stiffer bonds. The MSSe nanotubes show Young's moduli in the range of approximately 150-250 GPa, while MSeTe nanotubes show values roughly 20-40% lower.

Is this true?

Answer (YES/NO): NO